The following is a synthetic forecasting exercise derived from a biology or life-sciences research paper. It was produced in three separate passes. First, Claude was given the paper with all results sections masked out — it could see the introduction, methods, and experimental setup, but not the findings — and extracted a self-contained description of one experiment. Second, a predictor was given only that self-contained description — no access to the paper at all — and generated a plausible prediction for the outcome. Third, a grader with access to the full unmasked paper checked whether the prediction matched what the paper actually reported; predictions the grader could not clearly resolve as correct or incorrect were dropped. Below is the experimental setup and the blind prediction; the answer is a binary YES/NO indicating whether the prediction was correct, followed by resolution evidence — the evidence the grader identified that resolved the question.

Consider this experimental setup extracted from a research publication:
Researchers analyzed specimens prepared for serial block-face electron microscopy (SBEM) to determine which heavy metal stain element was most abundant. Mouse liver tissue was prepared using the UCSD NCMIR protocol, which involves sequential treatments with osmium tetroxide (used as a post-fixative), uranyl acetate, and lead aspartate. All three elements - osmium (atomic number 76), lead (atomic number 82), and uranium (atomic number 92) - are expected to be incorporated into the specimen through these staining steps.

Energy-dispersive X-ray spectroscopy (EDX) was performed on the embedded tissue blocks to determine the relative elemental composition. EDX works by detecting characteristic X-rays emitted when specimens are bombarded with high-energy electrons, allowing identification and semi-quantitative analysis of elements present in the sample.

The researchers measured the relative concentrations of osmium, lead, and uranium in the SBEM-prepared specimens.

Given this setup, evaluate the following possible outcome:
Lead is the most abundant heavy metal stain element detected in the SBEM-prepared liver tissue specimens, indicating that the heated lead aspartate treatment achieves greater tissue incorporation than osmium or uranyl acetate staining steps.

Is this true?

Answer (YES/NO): YES